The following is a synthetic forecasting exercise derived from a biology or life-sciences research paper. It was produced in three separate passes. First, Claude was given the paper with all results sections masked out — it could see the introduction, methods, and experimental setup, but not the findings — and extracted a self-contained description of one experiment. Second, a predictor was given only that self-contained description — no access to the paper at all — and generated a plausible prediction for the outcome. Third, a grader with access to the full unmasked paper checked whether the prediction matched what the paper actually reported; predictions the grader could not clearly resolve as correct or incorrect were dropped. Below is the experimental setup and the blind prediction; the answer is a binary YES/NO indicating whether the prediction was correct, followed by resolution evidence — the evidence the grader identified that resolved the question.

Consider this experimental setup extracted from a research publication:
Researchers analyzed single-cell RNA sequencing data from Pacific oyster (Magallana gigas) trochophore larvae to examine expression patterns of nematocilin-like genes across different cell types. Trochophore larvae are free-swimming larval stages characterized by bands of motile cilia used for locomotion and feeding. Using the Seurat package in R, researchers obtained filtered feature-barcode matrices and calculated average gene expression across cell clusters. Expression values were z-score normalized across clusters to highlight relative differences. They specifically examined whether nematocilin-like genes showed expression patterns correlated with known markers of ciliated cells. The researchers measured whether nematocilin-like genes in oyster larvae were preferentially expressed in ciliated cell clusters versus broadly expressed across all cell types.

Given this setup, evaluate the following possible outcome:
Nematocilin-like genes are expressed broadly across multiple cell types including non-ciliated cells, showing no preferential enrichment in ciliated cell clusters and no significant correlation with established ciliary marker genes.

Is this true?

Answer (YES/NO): NO